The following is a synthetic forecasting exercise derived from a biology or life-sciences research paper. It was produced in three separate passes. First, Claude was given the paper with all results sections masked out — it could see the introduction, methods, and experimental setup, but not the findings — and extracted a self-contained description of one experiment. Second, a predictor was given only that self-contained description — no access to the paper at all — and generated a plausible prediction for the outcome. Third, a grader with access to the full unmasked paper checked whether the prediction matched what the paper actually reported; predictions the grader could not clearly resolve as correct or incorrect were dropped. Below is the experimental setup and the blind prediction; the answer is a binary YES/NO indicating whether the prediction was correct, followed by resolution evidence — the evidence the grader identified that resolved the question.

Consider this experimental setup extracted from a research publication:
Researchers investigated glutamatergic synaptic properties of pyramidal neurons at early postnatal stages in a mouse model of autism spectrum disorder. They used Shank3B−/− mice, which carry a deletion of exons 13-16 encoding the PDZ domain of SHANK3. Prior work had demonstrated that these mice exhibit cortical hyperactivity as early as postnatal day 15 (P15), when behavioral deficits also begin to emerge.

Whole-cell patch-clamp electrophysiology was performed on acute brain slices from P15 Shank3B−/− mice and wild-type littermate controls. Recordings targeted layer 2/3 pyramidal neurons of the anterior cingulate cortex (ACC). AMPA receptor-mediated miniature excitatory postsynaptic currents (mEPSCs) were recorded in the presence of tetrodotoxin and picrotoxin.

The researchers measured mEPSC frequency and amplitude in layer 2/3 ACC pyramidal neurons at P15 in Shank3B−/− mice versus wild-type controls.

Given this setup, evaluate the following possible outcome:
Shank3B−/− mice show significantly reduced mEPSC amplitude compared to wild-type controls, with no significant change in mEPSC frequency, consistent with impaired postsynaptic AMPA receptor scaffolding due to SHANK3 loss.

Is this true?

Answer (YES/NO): NO